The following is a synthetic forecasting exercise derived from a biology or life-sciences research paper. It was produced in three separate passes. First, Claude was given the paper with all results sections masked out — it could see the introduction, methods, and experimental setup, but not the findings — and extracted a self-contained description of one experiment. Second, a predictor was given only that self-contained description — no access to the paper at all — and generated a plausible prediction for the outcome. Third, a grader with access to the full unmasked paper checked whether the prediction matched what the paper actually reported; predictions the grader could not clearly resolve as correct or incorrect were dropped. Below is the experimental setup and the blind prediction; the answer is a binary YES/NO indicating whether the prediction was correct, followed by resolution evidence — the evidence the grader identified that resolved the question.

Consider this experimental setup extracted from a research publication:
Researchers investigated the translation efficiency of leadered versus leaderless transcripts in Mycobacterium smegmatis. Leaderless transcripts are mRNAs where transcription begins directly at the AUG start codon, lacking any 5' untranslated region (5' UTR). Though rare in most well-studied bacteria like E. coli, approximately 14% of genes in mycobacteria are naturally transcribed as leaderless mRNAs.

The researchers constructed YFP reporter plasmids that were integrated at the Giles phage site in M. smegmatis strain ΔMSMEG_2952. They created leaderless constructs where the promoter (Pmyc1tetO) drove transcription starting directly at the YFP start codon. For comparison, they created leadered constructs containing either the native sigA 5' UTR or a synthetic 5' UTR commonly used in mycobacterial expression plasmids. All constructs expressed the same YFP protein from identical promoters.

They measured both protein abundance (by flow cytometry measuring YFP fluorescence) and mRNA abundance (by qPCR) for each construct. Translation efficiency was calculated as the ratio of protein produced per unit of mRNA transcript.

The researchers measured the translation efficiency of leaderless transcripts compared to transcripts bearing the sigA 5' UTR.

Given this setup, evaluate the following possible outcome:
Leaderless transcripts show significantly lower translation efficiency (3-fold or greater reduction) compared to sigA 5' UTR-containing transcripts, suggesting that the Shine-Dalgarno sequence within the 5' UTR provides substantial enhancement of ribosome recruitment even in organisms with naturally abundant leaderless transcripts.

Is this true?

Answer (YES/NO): NO